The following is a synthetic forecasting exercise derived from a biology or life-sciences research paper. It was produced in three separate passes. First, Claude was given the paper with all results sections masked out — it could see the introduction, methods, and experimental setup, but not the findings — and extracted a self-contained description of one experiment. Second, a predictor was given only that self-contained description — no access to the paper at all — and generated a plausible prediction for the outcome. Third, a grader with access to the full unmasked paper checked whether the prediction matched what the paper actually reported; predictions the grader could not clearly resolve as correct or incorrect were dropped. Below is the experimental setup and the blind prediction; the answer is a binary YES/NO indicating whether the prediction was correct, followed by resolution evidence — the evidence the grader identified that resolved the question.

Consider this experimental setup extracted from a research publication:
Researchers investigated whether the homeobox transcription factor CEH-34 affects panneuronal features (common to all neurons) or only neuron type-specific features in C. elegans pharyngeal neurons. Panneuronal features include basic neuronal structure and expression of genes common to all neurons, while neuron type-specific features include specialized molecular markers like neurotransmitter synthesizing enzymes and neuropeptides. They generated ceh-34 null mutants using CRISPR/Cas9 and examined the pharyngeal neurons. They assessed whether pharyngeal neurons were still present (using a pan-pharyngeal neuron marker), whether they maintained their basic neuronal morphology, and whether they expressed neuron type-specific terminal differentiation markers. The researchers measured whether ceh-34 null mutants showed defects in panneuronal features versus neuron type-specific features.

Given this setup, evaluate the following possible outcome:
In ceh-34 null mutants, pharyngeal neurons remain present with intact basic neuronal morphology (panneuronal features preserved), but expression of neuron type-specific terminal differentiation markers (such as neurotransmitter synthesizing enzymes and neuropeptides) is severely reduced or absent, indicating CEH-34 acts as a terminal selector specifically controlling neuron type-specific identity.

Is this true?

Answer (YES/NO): YES